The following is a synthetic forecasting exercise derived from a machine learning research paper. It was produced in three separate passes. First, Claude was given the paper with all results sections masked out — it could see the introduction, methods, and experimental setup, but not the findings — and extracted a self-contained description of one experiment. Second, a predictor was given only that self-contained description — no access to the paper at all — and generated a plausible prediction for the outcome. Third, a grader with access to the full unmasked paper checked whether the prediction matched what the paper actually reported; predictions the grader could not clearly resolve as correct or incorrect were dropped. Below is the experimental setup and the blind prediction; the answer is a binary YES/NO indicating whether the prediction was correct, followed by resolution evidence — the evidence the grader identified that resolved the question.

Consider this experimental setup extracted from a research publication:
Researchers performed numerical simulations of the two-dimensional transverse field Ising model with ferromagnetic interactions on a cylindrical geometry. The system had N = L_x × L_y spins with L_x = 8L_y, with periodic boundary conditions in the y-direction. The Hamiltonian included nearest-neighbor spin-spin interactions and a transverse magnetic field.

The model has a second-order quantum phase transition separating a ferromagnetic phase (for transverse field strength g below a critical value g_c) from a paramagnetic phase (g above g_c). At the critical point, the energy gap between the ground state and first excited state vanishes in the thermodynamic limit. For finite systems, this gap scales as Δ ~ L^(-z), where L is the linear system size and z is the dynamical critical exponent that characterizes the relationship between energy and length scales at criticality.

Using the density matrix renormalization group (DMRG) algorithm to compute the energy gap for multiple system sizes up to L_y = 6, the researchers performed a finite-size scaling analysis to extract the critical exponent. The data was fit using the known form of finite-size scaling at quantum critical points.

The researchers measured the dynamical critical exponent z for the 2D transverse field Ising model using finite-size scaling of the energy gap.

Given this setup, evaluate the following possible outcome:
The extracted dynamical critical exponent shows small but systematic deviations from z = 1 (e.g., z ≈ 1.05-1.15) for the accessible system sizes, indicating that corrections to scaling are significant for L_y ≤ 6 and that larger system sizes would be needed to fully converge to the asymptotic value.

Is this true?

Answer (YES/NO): NO